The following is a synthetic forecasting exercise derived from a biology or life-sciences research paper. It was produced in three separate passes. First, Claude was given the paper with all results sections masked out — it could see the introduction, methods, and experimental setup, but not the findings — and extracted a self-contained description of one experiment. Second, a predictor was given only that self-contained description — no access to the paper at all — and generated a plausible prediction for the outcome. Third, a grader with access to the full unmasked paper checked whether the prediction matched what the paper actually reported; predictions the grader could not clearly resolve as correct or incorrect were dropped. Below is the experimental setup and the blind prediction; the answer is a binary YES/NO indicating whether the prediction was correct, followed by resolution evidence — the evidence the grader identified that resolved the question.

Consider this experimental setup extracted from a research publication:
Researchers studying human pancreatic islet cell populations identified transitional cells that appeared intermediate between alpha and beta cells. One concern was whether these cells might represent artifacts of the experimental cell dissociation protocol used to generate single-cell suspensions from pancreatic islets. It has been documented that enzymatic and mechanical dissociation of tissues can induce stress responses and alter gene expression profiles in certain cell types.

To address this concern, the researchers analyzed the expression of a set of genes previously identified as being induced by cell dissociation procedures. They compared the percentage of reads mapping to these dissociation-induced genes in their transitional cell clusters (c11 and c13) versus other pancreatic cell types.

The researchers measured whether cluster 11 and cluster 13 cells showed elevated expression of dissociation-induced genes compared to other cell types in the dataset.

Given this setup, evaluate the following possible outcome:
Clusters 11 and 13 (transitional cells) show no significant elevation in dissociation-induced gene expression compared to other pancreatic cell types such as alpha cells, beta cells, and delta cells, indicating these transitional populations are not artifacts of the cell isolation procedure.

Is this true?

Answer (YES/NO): YES